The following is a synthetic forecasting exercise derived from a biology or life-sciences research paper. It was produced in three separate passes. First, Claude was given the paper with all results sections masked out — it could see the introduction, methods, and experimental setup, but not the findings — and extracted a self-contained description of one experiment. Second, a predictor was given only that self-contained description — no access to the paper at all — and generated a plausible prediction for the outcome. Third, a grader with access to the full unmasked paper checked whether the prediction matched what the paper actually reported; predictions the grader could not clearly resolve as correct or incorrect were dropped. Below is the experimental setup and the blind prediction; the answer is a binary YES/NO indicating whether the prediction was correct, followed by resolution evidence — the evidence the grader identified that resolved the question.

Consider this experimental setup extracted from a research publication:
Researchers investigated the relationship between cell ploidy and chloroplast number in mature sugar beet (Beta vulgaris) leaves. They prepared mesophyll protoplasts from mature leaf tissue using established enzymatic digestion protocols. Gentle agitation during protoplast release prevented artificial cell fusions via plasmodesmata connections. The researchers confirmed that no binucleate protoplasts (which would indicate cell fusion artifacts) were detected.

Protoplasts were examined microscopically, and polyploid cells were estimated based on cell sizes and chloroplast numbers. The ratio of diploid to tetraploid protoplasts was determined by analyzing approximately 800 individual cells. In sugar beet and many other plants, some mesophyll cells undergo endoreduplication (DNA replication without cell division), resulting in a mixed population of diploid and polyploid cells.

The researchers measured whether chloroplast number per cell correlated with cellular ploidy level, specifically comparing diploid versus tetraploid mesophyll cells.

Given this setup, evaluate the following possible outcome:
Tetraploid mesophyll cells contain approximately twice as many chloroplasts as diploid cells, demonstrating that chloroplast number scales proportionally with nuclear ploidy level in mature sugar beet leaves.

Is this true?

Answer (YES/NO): YES